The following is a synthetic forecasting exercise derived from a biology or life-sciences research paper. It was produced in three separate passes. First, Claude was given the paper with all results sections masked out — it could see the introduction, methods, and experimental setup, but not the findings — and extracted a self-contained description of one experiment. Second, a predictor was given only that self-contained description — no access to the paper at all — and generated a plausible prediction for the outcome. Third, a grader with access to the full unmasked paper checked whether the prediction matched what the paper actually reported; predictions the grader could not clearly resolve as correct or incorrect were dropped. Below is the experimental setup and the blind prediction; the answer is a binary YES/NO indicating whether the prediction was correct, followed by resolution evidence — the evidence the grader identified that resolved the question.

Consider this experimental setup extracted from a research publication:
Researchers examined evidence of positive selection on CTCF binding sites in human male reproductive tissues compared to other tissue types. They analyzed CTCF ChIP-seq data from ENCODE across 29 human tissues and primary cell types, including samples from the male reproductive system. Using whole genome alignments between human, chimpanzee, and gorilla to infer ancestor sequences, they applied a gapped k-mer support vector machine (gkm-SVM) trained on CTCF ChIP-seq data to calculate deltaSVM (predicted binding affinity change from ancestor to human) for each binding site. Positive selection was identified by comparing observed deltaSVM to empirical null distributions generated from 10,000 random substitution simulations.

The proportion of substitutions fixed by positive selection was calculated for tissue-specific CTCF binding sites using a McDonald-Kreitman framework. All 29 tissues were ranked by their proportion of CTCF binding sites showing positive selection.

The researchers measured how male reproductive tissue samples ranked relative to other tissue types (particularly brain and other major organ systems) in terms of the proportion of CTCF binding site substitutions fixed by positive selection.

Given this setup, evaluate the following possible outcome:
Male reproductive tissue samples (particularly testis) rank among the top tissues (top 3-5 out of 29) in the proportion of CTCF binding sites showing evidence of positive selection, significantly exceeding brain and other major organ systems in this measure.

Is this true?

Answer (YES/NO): NO